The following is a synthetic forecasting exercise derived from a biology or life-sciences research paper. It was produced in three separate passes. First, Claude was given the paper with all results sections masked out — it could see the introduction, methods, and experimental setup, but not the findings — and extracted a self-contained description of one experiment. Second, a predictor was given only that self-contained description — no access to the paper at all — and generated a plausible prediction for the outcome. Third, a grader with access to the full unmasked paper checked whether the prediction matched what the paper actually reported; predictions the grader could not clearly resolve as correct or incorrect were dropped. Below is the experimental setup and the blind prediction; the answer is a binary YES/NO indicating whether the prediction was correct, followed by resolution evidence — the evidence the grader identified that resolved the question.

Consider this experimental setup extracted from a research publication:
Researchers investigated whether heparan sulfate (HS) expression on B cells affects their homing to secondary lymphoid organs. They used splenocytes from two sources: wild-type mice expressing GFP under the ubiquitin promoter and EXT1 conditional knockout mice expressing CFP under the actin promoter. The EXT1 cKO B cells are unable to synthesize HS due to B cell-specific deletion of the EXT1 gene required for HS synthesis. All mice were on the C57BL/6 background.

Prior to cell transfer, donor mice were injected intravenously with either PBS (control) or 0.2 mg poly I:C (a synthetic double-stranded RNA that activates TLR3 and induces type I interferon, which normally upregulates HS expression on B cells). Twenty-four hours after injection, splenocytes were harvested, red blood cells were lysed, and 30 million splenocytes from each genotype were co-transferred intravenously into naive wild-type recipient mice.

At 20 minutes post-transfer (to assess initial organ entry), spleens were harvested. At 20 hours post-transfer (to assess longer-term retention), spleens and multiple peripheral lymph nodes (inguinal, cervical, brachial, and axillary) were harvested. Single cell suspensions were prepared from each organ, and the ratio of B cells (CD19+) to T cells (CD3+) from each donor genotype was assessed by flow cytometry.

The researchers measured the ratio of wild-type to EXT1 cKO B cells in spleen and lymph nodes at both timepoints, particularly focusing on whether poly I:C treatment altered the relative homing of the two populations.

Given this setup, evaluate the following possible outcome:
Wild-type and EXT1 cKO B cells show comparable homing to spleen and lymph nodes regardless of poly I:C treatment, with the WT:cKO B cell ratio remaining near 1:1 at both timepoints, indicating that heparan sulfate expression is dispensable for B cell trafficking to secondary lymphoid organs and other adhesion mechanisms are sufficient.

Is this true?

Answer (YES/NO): YES